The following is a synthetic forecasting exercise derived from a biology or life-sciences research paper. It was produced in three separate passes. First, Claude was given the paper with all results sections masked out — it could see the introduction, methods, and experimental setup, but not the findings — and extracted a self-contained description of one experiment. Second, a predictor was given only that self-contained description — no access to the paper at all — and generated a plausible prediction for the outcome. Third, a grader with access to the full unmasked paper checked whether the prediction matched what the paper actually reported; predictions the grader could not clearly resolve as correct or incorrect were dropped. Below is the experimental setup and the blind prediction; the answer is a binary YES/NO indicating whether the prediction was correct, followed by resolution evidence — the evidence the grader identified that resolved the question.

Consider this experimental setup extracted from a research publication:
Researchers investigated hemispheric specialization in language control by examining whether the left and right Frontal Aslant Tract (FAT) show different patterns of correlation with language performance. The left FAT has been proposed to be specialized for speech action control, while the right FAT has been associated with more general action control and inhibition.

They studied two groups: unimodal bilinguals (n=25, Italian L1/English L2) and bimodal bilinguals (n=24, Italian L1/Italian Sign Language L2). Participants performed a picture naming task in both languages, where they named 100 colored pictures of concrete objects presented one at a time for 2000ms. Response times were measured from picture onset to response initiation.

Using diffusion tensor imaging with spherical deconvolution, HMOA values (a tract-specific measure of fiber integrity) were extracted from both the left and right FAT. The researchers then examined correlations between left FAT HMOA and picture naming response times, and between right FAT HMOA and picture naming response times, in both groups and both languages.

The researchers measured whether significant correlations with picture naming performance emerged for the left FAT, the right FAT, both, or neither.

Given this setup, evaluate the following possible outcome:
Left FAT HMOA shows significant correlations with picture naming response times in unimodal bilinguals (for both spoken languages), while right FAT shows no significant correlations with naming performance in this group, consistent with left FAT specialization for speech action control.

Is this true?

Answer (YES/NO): NO